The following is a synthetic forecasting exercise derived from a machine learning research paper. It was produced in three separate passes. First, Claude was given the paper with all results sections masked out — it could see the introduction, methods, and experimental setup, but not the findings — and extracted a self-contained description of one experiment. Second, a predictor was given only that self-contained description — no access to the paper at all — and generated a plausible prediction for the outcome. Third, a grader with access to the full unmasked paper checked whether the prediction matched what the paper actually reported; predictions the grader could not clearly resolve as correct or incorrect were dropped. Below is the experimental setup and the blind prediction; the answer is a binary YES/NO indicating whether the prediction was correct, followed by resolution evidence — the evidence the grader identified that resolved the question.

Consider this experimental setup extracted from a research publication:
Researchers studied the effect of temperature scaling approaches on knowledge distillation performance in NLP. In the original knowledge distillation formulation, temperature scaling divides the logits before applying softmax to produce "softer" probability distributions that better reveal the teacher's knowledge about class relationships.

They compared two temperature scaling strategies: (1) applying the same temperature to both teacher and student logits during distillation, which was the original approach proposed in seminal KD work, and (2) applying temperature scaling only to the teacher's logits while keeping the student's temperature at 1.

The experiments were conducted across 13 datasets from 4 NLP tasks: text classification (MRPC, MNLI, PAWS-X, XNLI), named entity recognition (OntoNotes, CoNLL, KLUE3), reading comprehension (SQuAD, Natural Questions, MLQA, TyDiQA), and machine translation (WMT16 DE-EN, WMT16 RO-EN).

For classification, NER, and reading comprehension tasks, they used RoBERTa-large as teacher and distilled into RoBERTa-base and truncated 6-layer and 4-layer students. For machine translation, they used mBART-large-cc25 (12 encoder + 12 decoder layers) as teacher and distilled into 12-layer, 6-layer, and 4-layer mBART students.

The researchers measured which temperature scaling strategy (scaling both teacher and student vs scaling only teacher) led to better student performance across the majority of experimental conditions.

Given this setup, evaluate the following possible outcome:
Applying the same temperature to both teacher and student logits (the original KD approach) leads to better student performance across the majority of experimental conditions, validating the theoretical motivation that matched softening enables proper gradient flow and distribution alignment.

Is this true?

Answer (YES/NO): NO